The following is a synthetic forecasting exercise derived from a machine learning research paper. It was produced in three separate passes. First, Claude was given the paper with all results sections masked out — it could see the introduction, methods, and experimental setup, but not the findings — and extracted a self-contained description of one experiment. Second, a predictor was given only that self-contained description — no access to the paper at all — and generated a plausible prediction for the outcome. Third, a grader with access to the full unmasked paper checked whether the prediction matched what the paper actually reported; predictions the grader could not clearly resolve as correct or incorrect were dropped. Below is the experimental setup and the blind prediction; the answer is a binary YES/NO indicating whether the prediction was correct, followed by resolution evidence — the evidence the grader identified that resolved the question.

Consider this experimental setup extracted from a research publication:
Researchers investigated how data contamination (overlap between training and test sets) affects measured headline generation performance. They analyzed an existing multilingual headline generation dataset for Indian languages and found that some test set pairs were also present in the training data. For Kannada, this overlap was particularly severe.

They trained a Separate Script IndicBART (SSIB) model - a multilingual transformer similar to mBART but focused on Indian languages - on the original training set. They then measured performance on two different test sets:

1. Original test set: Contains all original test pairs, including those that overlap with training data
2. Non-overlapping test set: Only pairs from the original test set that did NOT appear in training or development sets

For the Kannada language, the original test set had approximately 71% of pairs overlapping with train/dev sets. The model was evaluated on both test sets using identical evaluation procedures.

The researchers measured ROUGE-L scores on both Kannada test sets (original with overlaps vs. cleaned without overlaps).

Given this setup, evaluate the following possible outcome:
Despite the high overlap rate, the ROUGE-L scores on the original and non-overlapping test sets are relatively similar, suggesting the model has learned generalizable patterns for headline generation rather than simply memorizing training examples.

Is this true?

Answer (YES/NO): NO